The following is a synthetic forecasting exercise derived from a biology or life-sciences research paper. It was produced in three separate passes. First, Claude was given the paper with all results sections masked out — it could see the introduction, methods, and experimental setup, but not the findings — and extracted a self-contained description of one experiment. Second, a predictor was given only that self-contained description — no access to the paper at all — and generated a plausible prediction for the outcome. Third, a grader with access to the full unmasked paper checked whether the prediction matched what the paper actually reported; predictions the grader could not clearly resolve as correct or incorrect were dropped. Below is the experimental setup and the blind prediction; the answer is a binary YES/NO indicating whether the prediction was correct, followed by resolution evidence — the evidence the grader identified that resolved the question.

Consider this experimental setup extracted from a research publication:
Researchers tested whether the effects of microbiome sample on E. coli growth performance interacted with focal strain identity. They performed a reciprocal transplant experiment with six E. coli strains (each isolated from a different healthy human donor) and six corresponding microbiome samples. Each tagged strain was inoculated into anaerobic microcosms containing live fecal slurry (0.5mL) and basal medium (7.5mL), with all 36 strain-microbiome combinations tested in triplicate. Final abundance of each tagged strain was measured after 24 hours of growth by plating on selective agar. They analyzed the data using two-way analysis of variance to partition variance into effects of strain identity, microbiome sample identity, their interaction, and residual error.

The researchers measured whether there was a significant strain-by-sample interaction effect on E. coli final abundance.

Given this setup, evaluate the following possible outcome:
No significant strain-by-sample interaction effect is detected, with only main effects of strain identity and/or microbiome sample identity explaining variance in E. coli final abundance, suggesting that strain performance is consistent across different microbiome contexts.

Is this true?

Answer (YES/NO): NO